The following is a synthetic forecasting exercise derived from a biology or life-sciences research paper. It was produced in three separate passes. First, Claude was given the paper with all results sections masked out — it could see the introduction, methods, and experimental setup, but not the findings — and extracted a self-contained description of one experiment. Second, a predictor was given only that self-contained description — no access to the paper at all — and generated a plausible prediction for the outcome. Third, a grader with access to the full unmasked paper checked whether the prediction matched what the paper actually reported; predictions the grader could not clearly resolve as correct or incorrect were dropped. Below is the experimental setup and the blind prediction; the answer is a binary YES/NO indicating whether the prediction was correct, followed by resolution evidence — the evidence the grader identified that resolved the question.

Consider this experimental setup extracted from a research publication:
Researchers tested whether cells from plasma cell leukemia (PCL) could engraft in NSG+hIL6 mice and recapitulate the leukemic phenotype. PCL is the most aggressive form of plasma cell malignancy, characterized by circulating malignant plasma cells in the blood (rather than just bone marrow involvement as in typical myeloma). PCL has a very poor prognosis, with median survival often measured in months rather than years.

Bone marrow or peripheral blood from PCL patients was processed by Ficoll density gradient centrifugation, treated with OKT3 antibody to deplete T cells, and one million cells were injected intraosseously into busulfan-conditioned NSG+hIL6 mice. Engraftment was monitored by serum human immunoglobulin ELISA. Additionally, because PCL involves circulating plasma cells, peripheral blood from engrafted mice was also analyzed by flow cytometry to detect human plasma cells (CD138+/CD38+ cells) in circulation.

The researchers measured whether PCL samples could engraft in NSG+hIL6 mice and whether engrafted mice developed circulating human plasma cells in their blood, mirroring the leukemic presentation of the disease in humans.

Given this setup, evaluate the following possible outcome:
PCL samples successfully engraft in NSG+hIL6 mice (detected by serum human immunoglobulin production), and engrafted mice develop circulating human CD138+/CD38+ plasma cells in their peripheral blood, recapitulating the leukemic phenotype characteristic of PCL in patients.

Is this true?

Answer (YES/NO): YES